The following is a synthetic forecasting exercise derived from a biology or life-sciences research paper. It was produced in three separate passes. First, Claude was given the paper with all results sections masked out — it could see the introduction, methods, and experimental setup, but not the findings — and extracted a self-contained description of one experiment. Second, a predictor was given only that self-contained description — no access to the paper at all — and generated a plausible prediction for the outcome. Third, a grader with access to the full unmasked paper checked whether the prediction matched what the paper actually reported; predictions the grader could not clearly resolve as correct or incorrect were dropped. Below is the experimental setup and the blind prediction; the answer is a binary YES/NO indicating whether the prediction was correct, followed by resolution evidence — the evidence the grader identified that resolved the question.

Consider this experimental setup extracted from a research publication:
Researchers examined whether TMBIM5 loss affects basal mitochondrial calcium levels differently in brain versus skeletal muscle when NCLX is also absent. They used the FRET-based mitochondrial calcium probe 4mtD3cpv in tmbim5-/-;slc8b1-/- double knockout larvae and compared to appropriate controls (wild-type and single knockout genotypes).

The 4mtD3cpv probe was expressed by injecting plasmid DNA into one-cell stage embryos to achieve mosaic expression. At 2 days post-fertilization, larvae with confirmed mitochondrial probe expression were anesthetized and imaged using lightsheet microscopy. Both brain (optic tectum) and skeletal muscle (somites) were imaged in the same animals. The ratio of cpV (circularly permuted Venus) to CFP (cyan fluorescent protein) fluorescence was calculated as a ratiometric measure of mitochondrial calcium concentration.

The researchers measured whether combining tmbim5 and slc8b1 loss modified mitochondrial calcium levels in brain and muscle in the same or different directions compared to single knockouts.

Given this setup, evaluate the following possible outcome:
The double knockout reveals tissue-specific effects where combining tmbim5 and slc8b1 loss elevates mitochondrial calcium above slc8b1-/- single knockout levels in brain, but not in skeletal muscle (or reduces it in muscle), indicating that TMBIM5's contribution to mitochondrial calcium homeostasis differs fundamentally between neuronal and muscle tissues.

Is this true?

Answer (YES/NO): NO